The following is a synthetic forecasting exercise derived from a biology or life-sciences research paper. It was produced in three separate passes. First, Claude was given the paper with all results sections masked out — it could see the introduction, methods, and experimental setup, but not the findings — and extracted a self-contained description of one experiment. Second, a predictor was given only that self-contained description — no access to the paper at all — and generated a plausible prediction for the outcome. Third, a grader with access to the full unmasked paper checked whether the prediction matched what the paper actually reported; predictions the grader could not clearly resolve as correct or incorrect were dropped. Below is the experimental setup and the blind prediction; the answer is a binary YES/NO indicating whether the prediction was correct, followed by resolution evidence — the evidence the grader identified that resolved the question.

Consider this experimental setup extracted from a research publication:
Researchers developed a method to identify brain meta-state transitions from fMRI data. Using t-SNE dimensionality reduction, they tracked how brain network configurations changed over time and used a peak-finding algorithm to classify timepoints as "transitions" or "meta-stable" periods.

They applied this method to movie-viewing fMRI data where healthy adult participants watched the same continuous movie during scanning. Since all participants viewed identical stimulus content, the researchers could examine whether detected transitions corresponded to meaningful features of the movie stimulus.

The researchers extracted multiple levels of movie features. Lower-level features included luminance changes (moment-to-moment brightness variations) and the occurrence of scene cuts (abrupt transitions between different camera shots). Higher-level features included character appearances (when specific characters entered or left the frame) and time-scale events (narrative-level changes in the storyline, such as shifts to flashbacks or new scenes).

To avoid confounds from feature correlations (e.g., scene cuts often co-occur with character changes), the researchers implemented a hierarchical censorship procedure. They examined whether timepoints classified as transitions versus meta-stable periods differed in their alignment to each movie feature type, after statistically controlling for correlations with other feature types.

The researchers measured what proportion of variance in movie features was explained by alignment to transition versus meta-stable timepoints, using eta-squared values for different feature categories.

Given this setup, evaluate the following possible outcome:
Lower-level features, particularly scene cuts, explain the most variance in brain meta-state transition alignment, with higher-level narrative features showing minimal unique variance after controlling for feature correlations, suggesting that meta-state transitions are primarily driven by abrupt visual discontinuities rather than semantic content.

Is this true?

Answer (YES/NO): NO